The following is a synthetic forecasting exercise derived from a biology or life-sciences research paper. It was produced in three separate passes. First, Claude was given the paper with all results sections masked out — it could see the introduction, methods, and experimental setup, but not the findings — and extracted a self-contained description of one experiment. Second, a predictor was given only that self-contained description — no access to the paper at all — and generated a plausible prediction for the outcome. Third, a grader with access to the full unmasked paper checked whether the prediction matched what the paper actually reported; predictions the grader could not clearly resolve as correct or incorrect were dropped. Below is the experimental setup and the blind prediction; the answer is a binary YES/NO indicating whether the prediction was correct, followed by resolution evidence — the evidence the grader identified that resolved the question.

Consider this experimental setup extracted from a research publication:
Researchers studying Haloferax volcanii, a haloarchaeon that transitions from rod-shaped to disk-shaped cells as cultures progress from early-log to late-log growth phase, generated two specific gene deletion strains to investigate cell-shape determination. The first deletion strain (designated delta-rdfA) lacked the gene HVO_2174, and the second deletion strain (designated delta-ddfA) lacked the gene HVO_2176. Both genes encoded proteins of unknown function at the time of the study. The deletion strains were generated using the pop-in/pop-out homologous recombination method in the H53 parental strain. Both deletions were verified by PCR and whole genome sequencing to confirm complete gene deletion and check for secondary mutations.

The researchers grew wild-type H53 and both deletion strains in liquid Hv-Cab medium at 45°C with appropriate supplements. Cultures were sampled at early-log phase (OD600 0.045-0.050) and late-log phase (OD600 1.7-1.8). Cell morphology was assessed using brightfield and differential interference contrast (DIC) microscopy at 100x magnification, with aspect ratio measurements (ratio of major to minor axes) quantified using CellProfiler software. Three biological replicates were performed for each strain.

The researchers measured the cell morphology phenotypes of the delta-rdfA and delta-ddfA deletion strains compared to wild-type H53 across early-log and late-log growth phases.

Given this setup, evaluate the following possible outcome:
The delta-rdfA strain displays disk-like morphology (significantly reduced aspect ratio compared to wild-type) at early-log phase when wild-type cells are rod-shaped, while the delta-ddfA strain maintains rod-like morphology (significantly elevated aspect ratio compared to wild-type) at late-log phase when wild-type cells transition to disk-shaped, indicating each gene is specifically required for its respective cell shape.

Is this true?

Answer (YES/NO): YES